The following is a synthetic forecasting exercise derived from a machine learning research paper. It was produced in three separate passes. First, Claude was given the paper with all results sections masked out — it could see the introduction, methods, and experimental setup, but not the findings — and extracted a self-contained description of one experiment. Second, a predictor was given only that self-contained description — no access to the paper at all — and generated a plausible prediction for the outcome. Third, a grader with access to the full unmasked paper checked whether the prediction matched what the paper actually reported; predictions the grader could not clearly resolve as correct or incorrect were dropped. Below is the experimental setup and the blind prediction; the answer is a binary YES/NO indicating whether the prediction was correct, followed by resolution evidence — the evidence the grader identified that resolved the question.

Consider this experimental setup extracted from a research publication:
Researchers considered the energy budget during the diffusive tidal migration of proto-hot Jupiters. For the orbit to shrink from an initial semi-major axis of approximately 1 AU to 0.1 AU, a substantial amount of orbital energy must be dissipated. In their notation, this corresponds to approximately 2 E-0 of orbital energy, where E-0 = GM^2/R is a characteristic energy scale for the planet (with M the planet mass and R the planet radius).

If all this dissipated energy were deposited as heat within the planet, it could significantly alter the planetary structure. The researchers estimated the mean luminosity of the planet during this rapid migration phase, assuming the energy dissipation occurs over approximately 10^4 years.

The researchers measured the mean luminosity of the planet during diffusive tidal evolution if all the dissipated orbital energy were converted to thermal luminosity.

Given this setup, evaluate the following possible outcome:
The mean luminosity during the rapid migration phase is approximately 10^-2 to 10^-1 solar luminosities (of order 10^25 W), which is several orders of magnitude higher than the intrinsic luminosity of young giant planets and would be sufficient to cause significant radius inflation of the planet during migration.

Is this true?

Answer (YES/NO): YES